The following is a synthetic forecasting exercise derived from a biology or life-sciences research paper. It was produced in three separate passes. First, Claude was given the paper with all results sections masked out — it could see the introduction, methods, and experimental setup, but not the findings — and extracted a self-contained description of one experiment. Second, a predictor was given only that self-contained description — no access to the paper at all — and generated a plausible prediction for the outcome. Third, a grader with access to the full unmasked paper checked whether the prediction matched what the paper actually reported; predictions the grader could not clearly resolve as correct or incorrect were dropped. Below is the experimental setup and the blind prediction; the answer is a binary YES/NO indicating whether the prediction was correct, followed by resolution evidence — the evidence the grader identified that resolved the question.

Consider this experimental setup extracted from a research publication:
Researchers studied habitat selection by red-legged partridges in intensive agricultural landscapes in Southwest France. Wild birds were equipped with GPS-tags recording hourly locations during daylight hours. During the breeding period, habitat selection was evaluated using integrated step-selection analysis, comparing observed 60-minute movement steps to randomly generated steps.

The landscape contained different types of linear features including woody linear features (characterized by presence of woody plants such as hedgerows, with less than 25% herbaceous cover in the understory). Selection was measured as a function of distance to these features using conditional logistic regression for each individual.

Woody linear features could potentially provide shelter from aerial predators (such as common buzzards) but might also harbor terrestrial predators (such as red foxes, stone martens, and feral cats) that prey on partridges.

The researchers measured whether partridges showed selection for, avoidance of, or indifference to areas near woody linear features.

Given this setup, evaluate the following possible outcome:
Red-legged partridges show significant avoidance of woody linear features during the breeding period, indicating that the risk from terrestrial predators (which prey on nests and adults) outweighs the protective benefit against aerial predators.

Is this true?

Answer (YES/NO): NO